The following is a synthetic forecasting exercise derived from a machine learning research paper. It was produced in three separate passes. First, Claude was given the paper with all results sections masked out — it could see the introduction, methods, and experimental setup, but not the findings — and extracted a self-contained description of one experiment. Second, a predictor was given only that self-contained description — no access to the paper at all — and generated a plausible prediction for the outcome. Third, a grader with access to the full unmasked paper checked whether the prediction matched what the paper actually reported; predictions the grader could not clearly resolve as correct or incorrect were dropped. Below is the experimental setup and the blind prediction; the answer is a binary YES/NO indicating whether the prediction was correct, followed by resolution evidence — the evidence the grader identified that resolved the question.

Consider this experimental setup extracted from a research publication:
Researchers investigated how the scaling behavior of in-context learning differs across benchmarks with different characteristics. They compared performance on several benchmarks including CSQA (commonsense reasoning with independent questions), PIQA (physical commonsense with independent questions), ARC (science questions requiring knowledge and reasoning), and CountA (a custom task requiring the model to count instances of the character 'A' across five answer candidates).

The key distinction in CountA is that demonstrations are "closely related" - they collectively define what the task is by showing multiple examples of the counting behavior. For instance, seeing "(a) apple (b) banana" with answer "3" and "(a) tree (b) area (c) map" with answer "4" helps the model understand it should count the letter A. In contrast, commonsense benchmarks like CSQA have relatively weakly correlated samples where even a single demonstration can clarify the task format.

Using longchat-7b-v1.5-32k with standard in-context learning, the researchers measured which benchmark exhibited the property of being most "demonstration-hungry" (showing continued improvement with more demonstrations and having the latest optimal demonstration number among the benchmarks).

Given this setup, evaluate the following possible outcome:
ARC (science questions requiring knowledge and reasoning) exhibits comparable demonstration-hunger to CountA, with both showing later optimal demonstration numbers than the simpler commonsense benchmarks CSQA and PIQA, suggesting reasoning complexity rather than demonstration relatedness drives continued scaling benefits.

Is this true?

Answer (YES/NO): NO